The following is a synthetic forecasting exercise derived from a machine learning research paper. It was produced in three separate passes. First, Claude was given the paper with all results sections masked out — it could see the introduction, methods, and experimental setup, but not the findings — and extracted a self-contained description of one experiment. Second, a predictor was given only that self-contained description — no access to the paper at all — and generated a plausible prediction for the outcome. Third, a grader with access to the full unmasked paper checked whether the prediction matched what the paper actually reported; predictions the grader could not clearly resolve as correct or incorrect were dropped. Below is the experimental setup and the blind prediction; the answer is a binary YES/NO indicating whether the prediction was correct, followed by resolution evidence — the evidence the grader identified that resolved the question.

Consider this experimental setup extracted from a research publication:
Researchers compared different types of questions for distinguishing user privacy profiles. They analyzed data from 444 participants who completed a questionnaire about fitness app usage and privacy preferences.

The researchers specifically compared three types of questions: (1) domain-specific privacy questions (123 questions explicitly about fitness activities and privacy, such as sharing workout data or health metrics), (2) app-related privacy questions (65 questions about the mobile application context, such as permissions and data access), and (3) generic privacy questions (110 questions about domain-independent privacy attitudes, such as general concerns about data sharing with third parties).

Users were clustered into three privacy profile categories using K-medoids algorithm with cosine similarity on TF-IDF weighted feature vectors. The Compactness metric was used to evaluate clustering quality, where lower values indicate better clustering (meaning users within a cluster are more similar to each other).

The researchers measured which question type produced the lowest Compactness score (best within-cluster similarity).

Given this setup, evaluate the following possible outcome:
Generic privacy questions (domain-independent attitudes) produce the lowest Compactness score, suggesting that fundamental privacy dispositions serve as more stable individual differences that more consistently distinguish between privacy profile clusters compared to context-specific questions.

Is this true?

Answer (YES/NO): NO